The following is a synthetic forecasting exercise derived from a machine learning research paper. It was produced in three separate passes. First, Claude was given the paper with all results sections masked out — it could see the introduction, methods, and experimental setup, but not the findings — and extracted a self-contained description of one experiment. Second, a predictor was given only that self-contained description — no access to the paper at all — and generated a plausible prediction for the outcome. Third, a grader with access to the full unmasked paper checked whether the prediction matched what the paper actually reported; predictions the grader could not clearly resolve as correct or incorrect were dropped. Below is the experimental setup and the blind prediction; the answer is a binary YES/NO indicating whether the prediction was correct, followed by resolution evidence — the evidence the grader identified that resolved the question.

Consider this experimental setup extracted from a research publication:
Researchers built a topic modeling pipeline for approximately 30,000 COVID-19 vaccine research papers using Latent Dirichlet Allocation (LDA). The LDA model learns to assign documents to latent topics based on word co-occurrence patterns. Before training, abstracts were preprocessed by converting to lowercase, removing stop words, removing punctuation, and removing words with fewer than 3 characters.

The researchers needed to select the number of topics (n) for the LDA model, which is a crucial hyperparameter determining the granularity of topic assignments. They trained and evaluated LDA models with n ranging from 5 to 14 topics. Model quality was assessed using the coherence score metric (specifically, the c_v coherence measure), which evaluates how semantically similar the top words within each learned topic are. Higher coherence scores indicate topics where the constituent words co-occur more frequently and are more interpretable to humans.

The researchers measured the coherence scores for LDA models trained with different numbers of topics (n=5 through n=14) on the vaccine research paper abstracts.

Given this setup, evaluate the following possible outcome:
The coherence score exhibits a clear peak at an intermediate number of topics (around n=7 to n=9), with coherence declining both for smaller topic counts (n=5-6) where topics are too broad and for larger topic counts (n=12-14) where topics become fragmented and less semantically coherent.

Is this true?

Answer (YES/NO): NO